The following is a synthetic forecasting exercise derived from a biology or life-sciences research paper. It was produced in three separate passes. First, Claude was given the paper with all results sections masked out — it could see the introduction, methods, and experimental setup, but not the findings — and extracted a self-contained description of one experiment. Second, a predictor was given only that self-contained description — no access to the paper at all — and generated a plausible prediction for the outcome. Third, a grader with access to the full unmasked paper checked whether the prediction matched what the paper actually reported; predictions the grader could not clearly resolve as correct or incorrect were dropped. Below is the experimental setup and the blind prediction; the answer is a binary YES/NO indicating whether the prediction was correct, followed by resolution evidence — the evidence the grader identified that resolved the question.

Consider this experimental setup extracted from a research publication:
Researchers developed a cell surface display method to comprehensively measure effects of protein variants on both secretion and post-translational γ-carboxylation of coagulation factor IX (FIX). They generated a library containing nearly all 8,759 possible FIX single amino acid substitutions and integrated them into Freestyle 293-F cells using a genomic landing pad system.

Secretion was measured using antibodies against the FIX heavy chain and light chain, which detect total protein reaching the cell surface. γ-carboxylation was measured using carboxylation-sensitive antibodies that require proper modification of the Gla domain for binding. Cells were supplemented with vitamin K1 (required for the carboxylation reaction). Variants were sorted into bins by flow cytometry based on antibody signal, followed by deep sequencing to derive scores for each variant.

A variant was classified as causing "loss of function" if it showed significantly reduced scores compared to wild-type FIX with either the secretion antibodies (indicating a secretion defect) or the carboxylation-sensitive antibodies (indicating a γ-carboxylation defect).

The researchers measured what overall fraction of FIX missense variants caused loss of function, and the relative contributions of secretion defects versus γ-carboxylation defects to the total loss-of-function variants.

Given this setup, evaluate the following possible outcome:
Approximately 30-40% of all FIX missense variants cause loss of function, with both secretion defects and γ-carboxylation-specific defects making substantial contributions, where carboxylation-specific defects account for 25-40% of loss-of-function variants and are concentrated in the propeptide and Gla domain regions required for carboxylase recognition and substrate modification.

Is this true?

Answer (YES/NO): NO